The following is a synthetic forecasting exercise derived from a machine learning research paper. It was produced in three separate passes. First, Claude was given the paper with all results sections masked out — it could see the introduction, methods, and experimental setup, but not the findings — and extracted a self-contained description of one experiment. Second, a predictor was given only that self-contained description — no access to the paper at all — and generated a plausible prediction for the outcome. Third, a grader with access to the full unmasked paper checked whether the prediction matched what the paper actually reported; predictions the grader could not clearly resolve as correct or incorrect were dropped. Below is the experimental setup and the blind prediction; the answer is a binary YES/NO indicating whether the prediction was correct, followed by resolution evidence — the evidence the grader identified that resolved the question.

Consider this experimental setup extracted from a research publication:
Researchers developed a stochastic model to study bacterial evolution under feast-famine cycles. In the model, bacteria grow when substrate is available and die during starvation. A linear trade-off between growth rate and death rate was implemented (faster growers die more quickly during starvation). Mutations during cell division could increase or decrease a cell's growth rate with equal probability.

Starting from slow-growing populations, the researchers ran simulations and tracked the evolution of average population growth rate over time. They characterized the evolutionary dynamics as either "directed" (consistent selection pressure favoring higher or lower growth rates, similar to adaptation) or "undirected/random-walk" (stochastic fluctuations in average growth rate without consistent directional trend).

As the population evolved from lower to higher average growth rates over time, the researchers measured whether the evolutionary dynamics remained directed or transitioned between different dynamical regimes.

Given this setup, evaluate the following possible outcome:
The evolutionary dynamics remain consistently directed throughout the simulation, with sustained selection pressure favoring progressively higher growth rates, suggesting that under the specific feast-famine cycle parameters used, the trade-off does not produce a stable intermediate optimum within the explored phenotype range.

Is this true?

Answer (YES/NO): NO